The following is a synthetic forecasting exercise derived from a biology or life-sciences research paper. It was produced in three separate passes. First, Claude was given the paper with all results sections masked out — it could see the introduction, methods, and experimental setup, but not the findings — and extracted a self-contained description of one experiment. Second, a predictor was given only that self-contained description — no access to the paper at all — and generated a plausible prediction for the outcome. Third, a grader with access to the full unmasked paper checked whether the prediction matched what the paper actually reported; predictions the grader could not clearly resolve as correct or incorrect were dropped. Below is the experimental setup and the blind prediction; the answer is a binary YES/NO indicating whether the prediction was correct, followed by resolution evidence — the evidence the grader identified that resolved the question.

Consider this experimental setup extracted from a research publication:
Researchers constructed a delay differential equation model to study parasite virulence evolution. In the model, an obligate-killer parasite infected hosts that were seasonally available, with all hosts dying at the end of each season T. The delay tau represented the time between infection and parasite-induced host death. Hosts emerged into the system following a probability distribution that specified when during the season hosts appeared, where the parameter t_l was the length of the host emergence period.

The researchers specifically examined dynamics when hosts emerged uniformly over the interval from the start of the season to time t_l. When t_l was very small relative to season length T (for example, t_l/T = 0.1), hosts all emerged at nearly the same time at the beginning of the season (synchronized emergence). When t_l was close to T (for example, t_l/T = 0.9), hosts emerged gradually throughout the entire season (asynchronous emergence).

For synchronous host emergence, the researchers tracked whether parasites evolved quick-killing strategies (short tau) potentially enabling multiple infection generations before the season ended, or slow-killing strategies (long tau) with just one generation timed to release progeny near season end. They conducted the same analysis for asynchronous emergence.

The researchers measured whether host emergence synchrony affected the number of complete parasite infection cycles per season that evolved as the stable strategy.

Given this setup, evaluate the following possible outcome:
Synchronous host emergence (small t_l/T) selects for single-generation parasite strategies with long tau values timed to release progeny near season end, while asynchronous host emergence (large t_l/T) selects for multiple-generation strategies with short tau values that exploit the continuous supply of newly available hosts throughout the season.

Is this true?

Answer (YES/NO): YES